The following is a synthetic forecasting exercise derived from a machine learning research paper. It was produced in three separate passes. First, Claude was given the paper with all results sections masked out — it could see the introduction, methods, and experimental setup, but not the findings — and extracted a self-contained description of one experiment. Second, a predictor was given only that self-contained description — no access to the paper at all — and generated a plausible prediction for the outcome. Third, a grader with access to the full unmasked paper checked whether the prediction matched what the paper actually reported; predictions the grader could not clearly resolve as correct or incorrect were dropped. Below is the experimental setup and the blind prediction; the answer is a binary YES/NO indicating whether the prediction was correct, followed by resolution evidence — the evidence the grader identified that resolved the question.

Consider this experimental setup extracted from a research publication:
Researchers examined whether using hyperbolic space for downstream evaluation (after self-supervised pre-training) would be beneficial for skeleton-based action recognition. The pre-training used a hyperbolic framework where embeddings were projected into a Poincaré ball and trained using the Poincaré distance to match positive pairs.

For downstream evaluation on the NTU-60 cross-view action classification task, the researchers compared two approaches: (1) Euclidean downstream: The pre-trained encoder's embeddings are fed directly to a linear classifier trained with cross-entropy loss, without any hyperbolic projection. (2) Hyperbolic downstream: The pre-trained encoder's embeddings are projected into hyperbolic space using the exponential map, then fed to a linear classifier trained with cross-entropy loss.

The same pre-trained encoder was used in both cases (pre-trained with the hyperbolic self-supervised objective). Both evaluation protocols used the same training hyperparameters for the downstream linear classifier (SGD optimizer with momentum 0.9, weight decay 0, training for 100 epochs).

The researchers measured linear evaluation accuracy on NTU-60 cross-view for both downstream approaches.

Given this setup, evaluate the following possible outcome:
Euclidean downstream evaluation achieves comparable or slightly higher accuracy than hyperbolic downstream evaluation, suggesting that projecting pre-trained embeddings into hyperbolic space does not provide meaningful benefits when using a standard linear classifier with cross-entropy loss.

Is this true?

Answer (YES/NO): NO